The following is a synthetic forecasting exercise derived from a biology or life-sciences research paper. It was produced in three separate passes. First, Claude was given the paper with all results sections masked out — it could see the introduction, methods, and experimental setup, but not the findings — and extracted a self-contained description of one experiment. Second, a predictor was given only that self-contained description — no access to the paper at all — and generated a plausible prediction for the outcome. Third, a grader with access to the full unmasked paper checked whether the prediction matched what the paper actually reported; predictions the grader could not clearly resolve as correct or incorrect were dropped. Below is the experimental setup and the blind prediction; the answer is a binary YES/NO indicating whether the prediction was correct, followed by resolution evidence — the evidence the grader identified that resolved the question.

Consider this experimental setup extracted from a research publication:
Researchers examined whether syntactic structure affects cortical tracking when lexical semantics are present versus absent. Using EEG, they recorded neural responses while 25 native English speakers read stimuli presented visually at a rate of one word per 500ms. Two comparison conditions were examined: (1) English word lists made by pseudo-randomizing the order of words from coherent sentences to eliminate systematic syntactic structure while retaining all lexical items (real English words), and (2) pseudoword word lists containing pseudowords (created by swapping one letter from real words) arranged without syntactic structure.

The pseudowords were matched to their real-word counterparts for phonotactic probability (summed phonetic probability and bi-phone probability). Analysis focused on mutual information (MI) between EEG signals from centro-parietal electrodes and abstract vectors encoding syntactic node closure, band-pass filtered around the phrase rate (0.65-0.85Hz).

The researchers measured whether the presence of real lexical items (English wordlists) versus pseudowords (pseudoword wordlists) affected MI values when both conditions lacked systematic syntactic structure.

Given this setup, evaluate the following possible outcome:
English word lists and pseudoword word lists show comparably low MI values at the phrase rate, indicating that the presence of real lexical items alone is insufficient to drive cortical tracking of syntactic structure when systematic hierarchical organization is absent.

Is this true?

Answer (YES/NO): YES